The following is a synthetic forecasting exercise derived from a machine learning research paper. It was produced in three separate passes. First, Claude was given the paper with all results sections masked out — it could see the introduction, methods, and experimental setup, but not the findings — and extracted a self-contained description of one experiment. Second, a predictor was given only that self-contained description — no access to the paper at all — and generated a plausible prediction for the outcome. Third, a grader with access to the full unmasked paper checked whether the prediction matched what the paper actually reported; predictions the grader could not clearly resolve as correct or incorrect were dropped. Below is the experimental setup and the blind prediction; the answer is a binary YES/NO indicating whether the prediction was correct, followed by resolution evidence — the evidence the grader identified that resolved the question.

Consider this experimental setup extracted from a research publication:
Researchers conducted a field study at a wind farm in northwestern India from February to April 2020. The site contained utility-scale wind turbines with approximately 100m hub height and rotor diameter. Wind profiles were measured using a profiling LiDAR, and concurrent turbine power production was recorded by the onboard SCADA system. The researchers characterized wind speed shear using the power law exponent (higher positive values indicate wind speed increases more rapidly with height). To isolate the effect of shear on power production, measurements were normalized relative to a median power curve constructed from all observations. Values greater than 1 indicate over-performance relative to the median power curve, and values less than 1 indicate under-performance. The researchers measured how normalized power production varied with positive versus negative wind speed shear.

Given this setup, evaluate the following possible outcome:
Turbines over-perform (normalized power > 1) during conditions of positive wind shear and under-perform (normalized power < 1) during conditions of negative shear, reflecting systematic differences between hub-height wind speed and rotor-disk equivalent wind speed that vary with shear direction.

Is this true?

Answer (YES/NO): NO